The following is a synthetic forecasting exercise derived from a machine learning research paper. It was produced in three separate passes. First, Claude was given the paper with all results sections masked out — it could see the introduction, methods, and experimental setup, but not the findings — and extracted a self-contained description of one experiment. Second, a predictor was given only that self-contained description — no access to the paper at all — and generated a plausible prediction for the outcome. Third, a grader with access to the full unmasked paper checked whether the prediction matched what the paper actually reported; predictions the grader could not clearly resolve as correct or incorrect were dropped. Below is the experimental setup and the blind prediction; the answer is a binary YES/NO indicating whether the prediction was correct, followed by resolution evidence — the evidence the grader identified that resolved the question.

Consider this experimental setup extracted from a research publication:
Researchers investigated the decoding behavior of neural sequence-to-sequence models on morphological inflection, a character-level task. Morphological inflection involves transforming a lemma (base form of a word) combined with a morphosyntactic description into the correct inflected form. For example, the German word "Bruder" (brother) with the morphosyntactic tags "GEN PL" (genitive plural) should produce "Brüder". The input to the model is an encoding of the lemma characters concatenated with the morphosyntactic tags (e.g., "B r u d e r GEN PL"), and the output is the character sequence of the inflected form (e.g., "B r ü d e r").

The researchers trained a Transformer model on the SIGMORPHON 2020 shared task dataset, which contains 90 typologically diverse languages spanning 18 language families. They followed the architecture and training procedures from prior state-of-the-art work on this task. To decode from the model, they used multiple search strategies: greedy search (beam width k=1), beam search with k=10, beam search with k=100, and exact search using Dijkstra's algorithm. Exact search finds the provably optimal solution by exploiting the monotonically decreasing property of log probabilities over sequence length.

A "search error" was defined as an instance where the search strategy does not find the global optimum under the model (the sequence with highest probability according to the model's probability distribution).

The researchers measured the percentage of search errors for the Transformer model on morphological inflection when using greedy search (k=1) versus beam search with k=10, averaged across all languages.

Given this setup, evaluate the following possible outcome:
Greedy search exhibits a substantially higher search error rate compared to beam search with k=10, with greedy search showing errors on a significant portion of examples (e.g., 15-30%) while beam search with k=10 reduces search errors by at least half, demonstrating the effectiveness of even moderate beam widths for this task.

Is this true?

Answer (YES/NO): NO